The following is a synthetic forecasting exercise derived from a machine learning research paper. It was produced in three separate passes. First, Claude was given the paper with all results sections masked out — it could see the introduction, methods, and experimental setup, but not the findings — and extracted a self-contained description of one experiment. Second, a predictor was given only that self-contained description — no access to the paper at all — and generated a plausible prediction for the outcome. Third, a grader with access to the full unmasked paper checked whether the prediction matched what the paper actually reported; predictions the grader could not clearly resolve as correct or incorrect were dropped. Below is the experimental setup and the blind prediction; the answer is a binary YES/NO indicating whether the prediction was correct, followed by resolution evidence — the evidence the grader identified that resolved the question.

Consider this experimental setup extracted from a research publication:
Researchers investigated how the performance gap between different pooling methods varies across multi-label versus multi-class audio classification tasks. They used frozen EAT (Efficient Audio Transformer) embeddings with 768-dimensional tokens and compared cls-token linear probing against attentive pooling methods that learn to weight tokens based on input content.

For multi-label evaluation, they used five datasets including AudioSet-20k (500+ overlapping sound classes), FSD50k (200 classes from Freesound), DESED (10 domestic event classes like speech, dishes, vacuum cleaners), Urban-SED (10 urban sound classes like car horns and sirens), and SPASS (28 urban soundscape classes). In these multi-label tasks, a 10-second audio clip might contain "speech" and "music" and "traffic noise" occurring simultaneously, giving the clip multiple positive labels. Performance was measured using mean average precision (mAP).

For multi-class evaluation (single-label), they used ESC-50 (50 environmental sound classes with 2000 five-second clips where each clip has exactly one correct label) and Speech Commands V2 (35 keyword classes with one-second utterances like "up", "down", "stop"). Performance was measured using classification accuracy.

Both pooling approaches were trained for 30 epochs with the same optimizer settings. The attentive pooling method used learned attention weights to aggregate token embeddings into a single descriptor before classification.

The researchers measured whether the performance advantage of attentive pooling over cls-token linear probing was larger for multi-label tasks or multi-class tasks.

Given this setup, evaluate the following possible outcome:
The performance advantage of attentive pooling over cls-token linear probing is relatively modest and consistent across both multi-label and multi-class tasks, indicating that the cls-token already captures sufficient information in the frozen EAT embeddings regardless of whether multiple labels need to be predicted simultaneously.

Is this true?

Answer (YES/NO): NO